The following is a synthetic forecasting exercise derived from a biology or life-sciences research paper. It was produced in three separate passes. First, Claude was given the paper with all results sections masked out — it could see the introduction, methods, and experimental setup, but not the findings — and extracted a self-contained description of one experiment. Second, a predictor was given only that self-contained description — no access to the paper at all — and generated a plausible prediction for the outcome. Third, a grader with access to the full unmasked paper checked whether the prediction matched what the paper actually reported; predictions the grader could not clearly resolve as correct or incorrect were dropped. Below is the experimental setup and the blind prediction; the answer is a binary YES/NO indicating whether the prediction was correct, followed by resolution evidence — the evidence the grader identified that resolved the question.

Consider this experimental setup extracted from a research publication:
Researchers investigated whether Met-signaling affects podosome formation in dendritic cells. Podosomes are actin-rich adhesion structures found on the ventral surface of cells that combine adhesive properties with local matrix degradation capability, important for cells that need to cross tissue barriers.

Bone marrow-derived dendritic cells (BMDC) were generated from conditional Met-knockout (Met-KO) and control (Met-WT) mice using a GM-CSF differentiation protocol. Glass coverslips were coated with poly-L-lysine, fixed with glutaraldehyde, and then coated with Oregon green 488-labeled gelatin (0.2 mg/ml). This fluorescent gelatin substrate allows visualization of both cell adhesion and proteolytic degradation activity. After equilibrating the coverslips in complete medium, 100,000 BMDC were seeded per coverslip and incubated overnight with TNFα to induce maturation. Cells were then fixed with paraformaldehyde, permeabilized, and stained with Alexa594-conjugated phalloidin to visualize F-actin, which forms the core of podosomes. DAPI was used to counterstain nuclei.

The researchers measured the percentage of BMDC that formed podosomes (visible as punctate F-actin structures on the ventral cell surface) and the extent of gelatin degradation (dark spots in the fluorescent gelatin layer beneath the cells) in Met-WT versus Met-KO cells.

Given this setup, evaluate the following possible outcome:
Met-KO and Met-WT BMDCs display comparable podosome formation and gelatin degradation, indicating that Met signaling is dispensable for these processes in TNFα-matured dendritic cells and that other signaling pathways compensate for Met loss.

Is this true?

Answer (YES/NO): NO